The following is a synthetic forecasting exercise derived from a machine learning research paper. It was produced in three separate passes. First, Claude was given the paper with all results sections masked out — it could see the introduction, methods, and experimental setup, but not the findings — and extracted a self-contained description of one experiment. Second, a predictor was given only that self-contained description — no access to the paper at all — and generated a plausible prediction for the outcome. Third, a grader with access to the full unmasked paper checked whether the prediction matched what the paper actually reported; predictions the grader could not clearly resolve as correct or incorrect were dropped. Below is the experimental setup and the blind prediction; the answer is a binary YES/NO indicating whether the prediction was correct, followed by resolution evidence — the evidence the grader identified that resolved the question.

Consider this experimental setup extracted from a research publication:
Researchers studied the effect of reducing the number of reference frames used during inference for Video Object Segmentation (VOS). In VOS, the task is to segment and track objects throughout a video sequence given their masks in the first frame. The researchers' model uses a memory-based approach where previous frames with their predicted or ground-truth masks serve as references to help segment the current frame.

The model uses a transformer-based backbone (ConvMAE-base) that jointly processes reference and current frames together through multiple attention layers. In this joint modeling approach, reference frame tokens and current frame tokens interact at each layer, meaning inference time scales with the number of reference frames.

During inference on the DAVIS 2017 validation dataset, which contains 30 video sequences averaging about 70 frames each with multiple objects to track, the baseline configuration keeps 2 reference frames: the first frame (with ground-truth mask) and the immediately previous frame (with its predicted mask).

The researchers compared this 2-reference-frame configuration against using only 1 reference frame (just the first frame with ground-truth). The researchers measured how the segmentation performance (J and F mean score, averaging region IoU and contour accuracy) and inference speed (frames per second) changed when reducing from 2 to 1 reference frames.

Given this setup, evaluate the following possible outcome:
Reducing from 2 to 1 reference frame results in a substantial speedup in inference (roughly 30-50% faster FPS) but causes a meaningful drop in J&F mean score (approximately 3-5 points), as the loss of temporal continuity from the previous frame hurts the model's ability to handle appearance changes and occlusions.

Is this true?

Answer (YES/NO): NO